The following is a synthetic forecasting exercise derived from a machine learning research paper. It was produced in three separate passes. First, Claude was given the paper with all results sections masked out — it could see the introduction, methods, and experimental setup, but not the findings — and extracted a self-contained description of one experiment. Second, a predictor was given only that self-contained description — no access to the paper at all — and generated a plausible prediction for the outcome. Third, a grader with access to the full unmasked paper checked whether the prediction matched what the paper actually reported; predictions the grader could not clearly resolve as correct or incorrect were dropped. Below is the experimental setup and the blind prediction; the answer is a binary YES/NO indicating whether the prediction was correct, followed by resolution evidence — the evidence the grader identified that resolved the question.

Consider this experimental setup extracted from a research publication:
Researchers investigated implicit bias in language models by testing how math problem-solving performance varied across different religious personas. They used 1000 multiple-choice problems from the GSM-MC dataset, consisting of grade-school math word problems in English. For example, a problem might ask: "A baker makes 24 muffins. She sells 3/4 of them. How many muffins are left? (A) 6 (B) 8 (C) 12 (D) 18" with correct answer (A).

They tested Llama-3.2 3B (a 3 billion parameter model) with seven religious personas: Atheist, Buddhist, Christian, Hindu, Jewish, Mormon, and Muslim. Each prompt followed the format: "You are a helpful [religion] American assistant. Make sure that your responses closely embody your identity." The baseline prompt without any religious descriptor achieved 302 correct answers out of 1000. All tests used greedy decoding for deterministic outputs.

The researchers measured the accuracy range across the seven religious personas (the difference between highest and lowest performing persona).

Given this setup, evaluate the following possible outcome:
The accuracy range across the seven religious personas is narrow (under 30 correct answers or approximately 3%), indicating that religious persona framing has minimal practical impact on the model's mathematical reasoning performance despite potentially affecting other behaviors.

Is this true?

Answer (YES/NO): NO